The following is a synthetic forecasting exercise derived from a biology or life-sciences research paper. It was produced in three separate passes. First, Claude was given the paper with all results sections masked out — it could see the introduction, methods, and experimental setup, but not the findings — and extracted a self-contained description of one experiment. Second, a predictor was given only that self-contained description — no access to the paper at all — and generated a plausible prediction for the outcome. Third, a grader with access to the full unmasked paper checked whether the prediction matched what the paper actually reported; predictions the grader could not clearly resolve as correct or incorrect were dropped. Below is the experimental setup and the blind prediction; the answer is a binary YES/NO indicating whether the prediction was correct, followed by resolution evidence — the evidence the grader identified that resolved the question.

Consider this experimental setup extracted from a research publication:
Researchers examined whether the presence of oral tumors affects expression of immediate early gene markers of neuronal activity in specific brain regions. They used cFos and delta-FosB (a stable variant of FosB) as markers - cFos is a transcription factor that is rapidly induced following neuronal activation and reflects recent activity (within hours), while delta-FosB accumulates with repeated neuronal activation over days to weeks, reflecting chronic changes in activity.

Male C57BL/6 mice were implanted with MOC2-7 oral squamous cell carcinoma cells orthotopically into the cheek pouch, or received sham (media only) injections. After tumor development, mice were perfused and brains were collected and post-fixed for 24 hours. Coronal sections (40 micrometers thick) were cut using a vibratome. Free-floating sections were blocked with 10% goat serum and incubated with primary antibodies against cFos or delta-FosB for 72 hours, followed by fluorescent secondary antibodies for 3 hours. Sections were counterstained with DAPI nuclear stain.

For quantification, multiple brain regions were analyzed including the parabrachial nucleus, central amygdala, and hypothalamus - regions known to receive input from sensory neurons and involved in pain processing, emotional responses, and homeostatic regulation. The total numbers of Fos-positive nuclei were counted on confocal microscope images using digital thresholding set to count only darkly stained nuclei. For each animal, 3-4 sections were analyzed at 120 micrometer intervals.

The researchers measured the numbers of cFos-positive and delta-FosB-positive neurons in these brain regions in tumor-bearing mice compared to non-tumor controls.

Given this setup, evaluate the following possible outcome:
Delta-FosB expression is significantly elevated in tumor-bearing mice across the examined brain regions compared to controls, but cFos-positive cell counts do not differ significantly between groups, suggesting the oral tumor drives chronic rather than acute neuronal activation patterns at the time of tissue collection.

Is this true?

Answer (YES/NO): NO